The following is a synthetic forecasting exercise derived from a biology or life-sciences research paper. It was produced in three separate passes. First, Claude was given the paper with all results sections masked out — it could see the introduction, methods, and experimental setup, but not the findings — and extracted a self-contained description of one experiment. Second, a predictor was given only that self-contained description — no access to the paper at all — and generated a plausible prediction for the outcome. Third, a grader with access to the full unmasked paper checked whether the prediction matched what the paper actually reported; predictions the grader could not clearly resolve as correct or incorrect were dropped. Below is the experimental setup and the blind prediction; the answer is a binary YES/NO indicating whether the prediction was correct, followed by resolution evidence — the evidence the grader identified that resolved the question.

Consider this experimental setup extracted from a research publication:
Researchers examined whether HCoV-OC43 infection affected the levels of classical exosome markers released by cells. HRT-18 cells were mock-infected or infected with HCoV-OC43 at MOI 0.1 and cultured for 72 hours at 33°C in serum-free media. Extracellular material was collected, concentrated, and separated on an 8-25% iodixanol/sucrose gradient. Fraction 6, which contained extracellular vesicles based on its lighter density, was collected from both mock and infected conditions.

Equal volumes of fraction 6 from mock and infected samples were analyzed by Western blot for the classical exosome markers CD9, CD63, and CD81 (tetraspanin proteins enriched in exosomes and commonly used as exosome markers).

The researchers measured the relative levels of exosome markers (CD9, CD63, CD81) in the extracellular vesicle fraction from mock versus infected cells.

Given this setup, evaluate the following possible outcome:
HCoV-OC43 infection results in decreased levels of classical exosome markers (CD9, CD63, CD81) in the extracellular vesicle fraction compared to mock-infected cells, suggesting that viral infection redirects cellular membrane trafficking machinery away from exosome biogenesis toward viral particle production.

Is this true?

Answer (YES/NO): NO